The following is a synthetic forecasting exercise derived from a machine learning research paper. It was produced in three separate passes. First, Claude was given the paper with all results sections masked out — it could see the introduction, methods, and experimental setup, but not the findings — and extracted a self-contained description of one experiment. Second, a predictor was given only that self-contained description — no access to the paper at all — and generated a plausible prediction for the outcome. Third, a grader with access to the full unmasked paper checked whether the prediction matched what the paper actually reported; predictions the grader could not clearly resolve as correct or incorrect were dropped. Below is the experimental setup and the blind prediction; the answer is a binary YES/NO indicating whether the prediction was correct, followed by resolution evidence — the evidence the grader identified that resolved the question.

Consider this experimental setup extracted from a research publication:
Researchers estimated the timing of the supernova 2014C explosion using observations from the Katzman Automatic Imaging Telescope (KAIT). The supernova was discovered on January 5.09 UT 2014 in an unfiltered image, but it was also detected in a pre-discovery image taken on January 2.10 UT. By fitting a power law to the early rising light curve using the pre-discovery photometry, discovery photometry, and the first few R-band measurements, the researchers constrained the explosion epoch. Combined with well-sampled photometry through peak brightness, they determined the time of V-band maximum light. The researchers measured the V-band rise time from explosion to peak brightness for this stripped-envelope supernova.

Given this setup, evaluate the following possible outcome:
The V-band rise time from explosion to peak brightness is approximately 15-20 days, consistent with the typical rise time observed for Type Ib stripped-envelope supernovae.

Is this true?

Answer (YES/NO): NO